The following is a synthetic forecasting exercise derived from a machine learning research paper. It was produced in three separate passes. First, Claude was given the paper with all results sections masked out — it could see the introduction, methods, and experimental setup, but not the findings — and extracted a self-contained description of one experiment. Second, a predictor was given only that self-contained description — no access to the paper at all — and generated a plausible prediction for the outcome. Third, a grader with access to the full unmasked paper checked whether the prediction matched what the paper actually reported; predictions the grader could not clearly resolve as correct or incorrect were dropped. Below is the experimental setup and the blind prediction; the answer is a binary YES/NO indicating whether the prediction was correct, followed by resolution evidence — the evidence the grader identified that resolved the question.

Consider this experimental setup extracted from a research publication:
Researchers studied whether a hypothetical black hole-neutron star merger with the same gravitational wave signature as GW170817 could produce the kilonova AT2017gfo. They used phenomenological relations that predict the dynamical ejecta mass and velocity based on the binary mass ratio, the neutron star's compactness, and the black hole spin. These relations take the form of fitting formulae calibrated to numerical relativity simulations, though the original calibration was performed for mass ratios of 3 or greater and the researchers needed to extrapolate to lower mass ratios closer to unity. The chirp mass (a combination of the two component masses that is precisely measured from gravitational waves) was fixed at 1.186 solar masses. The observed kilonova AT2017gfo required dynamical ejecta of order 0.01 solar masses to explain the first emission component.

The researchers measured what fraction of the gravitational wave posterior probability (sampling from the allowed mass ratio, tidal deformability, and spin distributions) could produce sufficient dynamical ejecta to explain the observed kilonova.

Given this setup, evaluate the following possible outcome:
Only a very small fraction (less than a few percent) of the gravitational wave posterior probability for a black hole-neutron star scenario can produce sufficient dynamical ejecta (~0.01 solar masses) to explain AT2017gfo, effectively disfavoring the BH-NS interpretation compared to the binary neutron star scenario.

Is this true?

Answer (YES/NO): NO